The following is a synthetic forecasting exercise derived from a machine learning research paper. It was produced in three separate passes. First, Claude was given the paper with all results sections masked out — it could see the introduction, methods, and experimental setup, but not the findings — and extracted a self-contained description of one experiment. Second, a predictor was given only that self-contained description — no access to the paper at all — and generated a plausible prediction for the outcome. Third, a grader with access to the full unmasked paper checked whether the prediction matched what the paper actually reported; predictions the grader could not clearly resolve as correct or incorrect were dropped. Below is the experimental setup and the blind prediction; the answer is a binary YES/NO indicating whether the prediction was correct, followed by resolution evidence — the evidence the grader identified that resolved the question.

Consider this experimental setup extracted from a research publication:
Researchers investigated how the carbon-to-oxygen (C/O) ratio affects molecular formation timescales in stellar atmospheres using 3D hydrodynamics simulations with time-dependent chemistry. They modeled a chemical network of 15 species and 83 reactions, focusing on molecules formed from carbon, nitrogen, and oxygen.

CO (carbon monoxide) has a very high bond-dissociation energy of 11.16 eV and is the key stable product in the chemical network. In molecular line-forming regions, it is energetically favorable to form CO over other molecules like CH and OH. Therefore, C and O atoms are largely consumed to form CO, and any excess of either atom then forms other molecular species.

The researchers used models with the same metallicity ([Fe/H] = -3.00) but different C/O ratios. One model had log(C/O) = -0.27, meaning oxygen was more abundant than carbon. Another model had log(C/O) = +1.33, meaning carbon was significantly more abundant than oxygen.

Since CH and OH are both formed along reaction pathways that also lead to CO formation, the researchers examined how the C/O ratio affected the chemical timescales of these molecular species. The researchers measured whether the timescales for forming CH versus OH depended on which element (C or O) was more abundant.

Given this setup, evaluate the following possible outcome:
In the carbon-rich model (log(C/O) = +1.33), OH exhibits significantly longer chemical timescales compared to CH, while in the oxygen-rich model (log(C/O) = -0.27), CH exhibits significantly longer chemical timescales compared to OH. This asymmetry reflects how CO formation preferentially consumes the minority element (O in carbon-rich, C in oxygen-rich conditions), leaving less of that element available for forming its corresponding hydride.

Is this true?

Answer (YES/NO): YES